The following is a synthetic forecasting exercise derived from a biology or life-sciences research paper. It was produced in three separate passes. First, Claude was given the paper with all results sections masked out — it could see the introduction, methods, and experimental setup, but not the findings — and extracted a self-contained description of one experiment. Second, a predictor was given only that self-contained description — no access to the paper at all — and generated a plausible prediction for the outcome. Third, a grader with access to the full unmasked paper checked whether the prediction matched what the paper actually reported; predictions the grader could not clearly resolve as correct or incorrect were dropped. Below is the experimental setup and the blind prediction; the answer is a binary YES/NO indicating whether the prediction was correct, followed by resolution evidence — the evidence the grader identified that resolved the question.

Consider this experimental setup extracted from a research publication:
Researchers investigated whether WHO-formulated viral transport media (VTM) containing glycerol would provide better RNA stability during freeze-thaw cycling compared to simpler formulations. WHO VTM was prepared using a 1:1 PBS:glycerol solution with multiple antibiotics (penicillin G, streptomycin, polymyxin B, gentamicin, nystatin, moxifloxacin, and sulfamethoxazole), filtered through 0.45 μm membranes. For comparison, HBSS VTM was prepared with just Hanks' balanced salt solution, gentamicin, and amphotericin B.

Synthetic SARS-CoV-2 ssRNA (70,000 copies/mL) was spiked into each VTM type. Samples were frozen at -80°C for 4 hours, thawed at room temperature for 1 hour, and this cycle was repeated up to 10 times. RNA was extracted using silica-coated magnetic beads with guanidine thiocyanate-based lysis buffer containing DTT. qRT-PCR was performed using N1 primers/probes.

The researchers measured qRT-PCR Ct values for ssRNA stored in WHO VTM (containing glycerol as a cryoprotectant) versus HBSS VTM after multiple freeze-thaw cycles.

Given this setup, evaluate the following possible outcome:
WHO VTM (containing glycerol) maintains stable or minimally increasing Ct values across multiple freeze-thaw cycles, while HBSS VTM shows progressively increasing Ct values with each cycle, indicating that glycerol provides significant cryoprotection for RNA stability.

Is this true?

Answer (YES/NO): YES